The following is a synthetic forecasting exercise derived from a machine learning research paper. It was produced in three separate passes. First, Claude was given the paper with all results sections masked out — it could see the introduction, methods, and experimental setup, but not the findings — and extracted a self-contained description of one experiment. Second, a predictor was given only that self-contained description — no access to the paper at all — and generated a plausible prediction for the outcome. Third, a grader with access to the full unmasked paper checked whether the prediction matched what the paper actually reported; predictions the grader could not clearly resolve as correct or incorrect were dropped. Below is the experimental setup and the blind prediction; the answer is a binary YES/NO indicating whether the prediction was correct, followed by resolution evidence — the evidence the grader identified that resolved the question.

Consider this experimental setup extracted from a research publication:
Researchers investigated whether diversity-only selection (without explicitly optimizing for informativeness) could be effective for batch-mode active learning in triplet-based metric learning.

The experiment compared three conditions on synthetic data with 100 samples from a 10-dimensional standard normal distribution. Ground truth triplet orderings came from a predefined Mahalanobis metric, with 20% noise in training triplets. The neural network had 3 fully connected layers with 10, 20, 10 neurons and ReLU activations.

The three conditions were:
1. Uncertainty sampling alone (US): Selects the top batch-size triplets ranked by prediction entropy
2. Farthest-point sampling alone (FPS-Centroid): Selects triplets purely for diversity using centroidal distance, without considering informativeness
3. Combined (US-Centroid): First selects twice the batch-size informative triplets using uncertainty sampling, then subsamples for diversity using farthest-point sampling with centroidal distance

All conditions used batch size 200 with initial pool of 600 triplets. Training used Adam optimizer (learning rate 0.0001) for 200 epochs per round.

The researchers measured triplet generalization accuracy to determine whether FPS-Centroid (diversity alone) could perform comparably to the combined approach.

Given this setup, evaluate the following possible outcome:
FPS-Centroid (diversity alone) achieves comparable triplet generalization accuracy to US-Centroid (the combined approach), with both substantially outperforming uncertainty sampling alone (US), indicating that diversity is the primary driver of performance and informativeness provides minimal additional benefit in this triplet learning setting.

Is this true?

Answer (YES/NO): NO